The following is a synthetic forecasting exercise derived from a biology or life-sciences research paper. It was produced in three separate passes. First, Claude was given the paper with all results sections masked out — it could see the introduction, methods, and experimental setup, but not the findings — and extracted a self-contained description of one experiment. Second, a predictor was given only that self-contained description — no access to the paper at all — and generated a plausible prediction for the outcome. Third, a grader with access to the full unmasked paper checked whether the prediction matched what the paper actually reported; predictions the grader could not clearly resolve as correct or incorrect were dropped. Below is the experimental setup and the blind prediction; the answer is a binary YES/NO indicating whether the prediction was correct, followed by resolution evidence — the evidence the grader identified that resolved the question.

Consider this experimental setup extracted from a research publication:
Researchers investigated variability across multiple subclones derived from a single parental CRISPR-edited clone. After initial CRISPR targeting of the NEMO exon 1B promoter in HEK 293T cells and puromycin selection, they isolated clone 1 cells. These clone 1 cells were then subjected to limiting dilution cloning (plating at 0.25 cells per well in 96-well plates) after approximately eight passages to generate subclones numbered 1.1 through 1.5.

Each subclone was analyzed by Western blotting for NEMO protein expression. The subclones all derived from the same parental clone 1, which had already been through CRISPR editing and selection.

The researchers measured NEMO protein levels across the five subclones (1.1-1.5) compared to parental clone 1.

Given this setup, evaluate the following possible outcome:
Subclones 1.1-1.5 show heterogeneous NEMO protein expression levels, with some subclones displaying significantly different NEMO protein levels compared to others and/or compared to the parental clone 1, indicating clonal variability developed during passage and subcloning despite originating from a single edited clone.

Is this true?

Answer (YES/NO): NO